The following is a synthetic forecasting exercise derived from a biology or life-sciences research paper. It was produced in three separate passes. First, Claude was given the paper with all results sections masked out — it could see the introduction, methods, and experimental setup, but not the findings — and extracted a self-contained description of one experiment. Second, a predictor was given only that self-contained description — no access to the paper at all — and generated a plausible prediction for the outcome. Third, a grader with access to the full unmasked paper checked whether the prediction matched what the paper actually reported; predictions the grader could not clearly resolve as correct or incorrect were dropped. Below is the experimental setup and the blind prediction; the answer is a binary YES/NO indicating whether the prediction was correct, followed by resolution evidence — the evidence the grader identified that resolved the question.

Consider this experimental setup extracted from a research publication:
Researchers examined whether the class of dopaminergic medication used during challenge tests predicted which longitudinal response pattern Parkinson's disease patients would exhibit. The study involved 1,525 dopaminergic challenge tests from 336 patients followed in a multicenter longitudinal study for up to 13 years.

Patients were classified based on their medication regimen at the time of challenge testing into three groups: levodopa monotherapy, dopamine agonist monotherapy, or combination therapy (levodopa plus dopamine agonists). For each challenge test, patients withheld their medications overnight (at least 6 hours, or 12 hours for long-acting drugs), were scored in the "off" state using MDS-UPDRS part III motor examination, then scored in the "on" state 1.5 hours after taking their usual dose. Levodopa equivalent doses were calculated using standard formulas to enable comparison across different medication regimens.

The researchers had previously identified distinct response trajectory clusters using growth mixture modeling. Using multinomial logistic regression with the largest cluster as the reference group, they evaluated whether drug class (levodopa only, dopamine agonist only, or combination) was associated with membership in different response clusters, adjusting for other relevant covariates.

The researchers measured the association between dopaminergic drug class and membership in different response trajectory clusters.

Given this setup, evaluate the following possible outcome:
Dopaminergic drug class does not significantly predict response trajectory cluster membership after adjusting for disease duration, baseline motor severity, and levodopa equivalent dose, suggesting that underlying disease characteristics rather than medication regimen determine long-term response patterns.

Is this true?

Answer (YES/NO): NO